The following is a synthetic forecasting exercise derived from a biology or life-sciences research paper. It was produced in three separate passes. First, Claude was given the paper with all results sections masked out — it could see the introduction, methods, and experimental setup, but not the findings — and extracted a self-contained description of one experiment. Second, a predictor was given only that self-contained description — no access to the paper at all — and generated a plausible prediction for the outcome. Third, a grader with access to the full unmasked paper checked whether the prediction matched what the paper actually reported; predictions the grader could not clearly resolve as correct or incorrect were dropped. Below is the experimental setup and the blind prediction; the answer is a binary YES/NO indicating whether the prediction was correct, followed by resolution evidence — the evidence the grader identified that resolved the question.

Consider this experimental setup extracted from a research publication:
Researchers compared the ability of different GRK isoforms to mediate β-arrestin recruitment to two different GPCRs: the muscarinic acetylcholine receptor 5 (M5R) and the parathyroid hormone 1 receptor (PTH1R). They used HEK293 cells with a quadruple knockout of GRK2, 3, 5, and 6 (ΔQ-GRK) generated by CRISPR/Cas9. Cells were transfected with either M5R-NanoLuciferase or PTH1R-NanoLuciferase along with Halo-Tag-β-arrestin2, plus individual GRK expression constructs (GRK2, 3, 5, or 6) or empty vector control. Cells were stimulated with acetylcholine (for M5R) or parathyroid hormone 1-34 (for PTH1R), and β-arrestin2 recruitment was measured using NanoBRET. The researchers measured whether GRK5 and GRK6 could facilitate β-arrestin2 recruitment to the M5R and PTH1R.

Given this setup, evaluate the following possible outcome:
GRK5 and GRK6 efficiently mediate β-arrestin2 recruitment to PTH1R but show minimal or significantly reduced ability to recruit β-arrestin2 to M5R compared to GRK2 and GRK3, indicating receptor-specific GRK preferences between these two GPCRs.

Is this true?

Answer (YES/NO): YES